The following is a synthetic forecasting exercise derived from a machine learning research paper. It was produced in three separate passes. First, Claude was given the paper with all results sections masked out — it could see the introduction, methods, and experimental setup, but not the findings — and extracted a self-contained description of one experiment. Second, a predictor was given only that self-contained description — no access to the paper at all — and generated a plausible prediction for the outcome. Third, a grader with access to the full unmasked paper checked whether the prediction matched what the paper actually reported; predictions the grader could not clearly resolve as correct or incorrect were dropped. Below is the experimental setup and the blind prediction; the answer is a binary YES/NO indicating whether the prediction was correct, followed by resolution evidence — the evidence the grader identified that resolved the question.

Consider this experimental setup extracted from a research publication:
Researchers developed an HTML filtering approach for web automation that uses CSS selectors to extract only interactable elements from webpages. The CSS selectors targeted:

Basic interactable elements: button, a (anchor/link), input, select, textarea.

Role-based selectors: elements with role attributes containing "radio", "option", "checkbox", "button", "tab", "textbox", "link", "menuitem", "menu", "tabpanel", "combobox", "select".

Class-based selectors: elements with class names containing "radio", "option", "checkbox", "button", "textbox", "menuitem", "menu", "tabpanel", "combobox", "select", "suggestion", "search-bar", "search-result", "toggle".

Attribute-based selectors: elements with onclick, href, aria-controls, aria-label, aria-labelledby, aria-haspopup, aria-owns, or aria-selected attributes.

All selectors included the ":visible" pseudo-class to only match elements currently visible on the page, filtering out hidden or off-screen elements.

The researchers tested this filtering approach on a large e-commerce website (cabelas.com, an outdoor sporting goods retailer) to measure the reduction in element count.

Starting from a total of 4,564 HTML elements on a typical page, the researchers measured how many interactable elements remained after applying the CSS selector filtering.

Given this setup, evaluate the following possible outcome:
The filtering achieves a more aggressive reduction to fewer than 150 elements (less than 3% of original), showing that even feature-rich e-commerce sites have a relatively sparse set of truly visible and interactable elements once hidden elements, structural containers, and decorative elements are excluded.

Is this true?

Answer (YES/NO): NO